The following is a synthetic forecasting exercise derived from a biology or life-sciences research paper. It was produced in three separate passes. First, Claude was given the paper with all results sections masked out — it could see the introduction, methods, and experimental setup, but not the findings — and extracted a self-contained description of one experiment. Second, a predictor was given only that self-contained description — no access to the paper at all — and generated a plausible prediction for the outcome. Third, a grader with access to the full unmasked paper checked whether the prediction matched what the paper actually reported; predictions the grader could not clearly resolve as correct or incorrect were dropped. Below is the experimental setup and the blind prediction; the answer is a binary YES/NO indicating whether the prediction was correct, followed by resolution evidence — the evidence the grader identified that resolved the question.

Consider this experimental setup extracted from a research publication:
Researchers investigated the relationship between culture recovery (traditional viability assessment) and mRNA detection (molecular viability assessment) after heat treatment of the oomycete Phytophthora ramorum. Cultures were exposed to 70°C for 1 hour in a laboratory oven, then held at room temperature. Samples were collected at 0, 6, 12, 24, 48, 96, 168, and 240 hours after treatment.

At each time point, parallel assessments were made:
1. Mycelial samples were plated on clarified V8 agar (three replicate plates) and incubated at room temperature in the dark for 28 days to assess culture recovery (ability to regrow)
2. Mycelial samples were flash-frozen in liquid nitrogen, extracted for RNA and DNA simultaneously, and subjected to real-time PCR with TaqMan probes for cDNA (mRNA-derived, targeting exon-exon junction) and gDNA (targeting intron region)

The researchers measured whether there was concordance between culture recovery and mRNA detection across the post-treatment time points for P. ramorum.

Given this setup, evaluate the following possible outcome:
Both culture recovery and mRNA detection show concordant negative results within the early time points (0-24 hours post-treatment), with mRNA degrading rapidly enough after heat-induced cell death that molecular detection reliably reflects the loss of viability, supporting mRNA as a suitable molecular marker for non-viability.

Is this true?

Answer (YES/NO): NO